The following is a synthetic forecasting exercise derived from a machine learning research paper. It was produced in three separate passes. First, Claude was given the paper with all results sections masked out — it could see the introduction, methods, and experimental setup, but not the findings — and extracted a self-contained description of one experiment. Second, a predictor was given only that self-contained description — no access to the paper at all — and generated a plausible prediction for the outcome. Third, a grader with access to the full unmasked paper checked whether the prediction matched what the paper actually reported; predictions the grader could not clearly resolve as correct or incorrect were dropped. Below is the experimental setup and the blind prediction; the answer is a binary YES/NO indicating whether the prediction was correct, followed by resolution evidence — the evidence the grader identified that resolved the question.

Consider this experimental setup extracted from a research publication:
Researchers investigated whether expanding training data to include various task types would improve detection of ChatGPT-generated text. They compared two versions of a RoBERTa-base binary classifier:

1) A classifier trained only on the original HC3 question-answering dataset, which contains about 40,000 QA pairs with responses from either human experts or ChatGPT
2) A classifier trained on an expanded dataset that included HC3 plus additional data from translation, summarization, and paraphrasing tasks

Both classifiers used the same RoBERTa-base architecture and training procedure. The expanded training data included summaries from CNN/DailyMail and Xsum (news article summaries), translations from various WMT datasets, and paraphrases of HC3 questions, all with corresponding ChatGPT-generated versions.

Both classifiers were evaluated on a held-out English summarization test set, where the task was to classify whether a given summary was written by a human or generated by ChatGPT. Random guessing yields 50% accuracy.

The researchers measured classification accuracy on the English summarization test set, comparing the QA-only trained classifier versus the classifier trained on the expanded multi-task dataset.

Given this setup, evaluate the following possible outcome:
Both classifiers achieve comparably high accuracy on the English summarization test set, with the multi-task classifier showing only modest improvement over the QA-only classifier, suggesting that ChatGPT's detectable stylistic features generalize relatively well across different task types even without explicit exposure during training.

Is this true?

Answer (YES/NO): NO